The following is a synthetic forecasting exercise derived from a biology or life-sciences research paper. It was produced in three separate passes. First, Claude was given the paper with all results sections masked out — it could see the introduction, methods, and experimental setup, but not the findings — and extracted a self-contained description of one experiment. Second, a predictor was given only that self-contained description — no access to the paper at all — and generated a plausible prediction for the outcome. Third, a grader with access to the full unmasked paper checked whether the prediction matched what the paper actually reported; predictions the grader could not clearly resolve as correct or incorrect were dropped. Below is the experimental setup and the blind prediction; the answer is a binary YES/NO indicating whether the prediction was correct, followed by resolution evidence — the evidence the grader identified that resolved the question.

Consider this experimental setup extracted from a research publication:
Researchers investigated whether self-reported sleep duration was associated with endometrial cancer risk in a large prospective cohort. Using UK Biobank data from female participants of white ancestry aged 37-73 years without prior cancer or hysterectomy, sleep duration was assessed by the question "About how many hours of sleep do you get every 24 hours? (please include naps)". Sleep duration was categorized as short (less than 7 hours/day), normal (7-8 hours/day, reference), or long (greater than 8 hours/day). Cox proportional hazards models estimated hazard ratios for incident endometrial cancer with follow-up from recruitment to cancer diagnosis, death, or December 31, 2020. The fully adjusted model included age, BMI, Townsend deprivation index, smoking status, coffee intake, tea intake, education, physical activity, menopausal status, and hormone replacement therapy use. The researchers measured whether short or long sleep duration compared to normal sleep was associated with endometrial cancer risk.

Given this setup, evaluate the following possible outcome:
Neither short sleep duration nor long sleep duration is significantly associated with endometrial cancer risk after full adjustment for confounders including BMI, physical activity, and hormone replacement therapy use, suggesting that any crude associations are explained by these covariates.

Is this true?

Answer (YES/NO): YES